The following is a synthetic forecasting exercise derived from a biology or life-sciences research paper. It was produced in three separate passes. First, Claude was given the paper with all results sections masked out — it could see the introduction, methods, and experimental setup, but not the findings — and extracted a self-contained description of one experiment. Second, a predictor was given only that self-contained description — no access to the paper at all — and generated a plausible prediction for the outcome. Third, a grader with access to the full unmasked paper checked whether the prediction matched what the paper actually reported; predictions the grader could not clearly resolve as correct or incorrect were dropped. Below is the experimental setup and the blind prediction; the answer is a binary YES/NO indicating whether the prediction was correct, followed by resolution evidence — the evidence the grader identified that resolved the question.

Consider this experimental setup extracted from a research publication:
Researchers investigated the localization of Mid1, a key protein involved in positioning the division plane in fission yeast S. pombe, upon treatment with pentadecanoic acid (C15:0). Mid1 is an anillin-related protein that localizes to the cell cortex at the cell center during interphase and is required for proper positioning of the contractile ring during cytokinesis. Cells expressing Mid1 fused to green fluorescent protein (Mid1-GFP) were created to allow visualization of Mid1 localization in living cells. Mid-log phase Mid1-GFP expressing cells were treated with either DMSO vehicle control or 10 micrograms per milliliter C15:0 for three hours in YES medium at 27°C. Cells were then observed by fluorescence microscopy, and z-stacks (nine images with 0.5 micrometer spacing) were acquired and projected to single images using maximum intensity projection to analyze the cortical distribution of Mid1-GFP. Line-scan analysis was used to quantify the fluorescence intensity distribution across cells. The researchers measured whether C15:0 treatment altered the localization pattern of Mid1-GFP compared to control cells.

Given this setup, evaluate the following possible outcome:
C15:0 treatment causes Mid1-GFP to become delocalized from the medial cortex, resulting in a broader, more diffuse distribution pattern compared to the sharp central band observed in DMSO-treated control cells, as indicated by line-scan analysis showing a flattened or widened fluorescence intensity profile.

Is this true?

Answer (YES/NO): YES